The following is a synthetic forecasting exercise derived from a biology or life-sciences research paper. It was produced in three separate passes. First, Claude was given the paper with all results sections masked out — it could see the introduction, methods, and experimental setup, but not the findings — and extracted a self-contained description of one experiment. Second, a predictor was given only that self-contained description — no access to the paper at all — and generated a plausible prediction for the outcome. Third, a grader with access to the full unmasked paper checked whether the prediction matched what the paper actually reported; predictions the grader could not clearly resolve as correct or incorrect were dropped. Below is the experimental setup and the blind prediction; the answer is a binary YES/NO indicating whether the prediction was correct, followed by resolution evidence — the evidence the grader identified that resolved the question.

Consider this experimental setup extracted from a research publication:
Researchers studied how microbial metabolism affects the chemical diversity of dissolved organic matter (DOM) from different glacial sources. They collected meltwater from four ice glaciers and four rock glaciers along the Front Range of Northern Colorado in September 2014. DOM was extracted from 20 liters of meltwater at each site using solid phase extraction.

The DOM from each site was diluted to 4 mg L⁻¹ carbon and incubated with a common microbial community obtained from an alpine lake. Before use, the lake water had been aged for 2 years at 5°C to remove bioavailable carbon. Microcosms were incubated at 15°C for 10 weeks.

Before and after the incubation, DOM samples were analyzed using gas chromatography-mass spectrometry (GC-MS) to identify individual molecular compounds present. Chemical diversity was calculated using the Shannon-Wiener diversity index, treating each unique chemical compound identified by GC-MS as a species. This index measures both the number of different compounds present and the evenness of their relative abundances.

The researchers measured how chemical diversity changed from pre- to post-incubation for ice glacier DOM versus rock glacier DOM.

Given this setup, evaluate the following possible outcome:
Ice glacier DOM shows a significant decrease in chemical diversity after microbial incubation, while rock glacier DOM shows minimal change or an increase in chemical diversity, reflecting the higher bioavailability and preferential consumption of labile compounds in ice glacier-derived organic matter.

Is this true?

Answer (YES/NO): NO